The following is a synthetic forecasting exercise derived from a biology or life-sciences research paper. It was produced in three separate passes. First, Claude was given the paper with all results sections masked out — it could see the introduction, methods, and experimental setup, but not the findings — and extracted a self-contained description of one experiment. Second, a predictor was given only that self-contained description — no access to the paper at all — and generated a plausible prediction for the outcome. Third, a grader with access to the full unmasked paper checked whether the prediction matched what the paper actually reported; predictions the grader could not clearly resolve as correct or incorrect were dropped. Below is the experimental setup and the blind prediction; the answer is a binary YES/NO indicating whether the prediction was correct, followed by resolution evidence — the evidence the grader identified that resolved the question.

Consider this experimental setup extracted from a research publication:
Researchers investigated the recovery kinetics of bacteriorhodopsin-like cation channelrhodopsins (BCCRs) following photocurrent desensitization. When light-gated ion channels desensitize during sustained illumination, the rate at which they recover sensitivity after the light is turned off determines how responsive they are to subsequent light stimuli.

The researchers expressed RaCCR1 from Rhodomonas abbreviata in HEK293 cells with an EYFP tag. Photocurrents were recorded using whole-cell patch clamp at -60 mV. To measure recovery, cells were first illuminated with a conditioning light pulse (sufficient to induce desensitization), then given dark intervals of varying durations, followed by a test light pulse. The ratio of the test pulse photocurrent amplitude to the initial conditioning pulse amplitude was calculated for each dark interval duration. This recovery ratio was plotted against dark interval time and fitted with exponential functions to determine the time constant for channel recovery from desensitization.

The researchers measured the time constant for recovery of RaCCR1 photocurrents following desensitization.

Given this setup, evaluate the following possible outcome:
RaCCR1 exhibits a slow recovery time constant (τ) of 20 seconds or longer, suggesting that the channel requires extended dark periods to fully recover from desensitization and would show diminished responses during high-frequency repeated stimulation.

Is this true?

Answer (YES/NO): NO